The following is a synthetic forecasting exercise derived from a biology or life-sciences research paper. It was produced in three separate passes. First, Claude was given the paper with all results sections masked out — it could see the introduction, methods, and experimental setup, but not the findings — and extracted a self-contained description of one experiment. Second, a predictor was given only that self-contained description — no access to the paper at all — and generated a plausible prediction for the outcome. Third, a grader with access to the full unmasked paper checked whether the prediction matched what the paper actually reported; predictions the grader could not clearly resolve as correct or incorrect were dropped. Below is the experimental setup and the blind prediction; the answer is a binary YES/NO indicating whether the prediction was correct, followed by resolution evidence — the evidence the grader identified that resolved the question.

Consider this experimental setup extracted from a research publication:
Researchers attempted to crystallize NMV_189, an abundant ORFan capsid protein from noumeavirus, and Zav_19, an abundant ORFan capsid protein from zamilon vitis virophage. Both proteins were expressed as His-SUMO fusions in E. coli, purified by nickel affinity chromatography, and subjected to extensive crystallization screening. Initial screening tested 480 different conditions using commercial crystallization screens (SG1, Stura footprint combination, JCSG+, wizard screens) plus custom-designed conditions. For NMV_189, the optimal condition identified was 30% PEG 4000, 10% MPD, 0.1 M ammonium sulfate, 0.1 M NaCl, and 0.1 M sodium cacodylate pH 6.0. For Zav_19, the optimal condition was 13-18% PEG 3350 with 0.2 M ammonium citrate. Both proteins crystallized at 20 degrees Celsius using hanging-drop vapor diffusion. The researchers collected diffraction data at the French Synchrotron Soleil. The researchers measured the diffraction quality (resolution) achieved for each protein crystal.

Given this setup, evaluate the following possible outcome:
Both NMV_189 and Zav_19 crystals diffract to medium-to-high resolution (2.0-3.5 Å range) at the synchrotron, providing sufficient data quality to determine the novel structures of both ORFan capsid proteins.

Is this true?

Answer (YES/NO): NO